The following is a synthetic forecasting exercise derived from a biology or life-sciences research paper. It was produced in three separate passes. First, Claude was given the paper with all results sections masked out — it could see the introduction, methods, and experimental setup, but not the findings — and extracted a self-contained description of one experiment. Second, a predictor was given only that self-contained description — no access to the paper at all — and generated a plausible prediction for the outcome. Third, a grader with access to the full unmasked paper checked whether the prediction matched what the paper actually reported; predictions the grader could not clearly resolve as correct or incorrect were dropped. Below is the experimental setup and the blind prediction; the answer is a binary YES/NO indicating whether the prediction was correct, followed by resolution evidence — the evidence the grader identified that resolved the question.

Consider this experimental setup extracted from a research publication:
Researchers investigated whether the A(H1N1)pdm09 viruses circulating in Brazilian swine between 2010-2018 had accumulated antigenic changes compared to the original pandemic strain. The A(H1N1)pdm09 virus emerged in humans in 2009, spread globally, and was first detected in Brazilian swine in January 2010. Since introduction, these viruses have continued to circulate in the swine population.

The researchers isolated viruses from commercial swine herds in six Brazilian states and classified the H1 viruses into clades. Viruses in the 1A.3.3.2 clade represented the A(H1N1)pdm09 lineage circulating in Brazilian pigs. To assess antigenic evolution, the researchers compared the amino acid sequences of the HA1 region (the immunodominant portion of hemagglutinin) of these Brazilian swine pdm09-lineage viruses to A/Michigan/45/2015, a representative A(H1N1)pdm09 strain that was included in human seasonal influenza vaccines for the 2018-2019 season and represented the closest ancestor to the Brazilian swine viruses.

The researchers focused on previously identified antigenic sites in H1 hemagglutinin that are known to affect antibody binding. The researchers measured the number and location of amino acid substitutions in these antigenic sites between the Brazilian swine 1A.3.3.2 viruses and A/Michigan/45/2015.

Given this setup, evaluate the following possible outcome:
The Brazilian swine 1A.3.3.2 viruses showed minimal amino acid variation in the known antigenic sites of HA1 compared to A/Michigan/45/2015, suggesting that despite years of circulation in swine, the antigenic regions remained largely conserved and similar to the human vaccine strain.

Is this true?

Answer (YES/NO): NO